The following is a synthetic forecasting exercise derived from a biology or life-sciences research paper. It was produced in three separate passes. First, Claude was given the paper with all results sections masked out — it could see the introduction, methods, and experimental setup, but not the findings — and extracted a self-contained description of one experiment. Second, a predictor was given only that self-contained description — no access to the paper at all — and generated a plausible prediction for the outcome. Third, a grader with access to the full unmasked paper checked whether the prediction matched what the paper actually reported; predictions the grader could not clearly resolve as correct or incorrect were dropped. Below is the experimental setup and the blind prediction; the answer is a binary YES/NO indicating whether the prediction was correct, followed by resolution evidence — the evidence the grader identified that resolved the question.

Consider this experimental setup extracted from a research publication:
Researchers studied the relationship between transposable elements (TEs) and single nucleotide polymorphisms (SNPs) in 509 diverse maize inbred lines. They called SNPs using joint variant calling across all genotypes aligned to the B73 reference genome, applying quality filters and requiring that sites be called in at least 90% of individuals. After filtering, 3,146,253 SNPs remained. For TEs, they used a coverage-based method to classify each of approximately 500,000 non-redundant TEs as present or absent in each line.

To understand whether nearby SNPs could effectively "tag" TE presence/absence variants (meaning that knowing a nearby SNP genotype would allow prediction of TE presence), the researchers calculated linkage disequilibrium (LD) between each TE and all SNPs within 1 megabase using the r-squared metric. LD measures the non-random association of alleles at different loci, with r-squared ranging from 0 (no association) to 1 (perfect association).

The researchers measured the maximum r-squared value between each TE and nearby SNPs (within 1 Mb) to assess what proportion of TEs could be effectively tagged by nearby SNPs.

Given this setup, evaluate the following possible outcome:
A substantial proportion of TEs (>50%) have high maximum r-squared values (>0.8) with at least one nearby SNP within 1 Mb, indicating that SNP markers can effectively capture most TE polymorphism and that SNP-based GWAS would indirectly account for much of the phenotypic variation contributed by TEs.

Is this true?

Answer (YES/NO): YES